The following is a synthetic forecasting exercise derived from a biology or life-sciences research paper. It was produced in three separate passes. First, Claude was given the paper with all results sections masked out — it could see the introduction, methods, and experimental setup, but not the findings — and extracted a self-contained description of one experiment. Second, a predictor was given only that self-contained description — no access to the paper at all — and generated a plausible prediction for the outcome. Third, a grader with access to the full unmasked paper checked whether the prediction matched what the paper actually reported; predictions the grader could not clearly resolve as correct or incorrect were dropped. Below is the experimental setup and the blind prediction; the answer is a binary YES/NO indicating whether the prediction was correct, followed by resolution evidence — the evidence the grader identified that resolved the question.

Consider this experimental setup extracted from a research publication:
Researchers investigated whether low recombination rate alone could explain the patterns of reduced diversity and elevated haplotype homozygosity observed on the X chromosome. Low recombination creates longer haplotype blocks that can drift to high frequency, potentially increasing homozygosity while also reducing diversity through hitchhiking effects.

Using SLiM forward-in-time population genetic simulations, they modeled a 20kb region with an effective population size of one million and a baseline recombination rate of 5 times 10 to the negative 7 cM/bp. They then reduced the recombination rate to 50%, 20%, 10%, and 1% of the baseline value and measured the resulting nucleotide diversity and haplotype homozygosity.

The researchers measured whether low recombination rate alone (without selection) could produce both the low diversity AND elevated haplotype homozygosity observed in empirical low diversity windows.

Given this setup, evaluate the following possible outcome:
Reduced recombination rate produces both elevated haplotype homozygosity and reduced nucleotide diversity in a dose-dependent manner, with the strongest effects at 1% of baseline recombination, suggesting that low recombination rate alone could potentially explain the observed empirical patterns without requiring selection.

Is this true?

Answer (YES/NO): NO